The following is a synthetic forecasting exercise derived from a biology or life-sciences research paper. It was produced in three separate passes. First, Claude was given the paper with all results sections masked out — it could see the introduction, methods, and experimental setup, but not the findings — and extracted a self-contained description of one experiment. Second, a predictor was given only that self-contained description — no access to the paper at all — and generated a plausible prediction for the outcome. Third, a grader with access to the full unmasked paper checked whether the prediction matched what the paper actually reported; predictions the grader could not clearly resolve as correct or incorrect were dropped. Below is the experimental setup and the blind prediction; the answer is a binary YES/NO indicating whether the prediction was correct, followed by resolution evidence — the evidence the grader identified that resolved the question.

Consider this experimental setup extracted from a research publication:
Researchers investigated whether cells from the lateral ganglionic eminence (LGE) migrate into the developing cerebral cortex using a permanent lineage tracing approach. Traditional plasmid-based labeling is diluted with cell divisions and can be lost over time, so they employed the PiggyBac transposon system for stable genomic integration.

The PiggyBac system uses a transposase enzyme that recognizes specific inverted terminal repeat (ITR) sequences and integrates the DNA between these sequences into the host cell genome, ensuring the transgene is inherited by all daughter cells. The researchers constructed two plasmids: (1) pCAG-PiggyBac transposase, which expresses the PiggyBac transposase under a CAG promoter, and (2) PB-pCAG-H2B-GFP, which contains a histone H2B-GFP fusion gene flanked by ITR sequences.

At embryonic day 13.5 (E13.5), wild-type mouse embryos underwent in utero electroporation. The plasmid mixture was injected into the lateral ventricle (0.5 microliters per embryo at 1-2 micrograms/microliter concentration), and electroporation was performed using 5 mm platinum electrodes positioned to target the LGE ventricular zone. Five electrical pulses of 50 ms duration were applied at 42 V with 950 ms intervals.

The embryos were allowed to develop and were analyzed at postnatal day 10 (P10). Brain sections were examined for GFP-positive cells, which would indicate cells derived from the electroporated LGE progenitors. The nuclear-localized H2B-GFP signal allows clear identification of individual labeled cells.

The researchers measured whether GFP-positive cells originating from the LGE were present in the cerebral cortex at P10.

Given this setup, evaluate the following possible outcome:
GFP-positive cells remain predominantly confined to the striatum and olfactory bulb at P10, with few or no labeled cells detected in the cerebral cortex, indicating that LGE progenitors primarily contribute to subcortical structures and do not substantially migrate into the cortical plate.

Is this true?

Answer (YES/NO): YES